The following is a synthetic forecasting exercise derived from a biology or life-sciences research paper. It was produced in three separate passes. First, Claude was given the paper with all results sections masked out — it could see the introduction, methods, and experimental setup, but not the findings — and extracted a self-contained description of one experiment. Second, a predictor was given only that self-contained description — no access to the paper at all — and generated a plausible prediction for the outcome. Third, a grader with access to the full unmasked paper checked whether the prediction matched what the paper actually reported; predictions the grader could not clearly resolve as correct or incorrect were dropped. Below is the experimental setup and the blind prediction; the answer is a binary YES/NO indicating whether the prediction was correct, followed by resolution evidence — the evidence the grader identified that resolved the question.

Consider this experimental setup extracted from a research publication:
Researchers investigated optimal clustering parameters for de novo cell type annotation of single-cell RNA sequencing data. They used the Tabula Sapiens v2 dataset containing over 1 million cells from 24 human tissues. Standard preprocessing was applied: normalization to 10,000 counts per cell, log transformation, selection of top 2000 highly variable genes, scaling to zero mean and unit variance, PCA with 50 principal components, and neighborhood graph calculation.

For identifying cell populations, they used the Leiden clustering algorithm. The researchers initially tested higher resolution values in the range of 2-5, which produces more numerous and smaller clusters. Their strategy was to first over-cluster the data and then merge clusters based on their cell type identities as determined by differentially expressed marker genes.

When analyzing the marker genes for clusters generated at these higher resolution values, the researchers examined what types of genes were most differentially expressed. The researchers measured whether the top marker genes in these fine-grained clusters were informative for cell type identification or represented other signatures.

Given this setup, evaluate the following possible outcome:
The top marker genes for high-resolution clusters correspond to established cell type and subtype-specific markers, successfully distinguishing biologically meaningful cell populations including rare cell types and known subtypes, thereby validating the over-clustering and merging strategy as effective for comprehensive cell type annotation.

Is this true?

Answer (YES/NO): NO